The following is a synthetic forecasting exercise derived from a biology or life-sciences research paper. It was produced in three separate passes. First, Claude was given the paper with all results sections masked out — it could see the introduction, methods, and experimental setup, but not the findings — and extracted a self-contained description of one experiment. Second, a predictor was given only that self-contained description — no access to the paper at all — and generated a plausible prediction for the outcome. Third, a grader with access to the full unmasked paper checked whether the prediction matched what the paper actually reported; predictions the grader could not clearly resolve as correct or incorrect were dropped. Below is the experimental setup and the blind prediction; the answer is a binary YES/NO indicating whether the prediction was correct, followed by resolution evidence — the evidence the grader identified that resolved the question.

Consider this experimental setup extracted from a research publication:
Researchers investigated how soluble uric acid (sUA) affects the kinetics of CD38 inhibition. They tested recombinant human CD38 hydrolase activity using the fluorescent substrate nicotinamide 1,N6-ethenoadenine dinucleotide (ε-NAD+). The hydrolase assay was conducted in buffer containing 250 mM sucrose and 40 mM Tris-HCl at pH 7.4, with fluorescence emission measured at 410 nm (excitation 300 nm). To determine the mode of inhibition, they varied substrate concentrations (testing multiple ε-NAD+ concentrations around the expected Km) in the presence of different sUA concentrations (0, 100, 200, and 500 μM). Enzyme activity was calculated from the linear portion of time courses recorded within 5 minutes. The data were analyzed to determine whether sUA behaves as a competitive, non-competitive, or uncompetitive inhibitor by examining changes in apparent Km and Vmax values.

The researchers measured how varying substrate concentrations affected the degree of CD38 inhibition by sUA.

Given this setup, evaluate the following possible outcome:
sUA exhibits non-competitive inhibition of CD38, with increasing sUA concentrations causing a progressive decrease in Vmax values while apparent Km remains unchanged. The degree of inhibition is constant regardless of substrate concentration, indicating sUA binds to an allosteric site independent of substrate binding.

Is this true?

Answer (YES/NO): YES